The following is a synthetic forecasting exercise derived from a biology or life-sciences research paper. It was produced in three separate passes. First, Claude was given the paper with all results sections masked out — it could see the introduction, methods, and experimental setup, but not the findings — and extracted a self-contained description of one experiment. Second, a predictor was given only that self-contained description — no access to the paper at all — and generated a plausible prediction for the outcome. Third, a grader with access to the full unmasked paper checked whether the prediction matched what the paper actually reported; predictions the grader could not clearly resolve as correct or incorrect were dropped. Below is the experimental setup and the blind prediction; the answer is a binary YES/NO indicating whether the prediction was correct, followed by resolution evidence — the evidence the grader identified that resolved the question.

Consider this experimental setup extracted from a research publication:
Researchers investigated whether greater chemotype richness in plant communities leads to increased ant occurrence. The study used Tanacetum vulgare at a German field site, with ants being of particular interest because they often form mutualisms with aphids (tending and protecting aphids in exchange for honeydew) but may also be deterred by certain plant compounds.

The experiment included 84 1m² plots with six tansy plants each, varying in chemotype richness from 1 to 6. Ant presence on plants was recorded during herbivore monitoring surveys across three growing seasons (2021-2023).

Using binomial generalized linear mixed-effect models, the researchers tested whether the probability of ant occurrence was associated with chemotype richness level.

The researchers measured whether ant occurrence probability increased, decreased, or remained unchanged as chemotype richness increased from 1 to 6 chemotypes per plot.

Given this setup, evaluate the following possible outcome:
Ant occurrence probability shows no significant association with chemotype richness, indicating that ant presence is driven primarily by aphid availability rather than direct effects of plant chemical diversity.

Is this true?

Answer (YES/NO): YES